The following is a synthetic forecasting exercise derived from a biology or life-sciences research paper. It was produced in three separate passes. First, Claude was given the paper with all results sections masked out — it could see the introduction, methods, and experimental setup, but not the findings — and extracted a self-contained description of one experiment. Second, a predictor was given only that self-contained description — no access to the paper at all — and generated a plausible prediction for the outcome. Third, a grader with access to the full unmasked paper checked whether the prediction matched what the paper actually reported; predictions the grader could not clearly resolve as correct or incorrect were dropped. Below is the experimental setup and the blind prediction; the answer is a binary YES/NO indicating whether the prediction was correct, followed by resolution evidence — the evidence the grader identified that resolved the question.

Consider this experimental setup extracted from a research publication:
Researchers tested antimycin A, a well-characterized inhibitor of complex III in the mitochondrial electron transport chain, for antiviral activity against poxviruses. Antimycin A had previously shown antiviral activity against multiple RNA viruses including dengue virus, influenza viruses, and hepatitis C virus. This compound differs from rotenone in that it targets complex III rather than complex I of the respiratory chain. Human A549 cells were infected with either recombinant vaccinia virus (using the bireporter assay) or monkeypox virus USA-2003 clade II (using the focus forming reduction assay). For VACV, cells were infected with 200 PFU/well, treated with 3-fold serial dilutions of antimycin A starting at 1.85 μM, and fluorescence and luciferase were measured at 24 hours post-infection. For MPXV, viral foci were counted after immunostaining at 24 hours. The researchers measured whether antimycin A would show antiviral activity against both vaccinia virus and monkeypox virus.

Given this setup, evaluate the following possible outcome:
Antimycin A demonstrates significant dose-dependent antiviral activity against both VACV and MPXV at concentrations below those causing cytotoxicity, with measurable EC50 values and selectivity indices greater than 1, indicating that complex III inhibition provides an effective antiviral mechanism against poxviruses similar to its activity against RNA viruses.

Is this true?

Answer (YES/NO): YES